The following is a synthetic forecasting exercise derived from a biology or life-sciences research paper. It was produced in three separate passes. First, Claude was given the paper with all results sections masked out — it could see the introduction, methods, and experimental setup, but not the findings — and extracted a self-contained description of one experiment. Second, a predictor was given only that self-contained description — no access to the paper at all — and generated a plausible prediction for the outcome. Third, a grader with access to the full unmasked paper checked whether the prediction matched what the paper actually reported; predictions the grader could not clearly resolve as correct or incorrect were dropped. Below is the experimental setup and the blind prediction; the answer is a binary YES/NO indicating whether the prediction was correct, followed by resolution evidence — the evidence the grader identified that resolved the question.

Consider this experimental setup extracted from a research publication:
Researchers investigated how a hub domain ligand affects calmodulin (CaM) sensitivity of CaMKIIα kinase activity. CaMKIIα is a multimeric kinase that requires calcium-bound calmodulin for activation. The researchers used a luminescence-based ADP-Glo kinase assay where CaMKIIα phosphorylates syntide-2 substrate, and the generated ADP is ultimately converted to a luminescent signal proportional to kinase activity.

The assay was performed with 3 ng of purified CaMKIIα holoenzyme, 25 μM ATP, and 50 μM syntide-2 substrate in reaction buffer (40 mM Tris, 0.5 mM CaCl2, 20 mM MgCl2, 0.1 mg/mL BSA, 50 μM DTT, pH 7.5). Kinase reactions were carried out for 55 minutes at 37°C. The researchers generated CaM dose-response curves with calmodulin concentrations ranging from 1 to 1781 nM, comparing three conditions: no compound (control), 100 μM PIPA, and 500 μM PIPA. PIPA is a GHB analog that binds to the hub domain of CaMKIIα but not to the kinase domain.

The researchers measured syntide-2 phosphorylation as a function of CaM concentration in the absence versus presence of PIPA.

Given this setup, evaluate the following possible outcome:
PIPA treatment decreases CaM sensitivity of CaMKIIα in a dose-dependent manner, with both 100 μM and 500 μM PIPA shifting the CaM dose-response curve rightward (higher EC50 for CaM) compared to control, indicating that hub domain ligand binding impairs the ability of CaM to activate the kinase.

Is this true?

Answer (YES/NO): YES